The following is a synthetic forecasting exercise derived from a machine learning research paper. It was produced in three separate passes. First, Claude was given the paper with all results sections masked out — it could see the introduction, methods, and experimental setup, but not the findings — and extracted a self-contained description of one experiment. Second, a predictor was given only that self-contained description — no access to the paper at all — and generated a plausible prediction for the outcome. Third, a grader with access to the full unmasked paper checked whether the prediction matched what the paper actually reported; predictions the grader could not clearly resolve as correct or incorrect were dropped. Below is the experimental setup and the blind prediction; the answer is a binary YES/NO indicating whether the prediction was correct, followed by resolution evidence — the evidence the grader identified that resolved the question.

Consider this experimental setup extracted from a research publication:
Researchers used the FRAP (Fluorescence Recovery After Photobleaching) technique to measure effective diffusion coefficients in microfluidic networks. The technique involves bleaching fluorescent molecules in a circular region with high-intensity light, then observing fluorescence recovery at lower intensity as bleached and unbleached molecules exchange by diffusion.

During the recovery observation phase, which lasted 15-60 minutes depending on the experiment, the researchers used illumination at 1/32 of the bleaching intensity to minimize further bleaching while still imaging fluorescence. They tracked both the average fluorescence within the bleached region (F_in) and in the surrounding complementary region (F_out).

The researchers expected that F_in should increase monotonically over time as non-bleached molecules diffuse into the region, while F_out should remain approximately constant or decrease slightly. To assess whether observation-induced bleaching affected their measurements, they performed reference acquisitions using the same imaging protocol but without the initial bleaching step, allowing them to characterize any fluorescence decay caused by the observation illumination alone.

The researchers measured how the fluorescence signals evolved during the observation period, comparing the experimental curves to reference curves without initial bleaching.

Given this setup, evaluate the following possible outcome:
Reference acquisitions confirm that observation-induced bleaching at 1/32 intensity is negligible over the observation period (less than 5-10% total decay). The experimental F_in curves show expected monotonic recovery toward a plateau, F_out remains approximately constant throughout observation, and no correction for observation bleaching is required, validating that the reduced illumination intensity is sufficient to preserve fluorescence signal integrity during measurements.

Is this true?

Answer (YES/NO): NO